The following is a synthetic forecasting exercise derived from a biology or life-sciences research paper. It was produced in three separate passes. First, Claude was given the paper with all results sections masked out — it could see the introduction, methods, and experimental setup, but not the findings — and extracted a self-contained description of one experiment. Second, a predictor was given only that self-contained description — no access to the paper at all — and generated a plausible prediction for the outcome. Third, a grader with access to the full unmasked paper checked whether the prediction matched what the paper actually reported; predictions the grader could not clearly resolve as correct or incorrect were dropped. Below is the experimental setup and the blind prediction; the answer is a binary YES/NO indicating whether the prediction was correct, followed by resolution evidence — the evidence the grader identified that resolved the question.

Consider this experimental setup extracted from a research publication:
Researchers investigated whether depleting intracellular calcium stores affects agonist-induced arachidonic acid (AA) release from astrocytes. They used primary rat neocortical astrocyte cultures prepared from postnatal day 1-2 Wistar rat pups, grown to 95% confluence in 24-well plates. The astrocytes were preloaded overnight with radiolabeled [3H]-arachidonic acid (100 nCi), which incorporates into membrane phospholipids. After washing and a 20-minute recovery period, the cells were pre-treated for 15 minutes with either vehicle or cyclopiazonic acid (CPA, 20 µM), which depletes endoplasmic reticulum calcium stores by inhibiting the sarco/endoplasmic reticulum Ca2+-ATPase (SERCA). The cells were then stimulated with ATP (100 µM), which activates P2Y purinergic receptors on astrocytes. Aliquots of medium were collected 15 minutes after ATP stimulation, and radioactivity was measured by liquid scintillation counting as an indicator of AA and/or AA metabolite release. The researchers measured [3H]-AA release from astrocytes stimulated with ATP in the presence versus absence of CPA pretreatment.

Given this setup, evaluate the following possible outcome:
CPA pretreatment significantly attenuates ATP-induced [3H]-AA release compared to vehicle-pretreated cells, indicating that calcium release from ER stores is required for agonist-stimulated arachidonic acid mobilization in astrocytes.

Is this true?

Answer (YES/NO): NO